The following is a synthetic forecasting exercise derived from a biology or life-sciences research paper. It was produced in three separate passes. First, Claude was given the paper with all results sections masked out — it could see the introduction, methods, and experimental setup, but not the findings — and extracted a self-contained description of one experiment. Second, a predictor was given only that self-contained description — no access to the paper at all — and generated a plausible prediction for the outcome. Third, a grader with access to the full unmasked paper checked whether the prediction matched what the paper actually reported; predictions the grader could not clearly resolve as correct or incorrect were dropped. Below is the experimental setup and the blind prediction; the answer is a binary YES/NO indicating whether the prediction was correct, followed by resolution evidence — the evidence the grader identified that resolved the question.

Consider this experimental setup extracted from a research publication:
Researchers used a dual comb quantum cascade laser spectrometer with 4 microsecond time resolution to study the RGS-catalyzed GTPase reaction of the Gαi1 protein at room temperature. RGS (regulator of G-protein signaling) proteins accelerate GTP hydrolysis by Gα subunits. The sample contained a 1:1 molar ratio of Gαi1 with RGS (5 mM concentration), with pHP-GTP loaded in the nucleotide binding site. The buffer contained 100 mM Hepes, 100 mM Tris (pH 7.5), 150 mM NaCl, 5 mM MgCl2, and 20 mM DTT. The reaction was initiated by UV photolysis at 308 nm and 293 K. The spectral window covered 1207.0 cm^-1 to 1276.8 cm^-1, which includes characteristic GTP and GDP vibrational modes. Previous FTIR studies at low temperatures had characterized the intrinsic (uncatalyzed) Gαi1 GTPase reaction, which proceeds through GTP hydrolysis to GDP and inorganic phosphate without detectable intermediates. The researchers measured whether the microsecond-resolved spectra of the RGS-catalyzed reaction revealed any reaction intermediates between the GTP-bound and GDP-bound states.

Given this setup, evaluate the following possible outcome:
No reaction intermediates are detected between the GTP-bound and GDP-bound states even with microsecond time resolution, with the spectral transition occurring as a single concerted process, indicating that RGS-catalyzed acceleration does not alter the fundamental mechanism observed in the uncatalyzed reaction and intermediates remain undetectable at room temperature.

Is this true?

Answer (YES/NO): NO